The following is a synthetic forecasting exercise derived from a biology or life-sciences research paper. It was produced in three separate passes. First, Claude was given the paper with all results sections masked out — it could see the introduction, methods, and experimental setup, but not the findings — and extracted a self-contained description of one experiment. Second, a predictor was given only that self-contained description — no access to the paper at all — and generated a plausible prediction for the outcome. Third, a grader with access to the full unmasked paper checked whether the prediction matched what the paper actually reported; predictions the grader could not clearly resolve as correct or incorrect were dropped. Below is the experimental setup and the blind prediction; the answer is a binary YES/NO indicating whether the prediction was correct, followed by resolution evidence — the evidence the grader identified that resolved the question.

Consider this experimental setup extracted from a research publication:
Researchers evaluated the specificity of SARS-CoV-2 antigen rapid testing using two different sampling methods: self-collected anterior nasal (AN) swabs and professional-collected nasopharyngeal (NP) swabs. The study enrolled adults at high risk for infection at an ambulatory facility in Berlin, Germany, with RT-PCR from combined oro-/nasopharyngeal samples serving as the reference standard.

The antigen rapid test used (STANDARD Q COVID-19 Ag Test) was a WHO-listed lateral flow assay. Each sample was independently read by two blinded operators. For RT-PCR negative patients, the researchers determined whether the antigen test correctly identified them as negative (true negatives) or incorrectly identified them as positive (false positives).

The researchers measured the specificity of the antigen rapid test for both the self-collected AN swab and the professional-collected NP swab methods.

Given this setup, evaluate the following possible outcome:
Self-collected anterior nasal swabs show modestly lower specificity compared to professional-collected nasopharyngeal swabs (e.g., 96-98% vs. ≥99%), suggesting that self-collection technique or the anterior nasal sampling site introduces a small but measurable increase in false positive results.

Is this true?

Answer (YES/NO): NO